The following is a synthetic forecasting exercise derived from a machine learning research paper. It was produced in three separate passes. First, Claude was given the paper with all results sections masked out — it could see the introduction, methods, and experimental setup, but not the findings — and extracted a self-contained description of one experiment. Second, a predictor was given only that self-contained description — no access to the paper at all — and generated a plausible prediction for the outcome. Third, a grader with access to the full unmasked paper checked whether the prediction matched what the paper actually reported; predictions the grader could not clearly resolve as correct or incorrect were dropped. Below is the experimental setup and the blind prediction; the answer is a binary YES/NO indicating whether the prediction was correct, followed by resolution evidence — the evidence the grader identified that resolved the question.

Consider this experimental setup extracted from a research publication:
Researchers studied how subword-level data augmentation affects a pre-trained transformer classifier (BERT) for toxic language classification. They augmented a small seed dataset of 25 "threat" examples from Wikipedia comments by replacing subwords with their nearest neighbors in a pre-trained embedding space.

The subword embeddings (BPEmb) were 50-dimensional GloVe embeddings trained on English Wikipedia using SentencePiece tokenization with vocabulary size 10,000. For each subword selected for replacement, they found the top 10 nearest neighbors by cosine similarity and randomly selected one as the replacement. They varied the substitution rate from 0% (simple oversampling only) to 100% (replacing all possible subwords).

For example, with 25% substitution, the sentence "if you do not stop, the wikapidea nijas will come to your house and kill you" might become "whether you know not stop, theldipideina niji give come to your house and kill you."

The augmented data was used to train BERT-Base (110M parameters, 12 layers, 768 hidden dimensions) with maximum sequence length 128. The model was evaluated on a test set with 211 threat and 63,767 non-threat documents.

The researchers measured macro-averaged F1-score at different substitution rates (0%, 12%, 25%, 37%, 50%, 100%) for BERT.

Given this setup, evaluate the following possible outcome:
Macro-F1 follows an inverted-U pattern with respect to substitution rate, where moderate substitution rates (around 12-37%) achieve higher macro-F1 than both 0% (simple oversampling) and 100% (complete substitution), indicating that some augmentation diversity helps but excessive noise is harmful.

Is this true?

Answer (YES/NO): NO